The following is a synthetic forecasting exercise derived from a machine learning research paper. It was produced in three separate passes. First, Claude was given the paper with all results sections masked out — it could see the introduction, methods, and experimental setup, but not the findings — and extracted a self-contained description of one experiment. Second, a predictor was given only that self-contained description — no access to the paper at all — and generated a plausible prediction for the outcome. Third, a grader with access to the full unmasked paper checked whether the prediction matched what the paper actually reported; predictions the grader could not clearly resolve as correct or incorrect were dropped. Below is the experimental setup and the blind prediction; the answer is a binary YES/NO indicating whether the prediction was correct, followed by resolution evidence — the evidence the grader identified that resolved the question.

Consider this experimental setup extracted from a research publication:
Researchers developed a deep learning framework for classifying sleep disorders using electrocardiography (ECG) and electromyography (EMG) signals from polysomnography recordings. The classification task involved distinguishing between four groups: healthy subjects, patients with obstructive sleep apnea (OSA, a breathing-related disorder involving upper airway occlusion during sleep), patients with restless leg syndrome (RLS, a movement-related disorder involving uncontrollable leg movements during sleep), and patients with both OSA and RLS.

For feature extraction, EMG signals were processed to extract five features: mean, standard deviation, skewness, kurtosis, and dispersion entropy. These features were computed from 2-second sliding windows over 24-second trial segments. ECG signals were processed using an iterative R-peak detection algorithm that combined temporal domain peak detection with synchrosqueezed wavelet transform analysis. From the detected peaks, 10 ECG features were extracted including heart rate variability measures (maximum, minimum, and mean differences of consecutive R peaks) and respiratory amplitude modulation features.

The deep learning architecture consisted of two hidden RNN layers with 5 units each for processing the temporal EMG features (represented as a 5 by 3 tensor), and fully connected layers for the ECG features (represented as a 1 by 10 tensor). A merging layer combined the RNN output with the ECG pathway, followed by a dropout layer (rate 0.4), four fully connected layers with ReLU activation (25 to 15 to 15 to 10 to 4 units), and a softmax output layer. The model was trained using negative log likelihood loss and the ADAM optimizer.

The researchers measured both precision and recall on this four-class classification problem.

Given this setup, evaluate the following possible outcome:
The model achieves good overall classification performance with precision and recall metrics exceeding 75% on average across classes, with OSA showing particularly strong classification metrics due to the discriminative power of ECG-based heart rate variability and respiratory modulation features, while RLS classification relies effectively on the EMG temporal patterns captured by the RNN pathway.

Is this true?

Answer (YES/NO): NO